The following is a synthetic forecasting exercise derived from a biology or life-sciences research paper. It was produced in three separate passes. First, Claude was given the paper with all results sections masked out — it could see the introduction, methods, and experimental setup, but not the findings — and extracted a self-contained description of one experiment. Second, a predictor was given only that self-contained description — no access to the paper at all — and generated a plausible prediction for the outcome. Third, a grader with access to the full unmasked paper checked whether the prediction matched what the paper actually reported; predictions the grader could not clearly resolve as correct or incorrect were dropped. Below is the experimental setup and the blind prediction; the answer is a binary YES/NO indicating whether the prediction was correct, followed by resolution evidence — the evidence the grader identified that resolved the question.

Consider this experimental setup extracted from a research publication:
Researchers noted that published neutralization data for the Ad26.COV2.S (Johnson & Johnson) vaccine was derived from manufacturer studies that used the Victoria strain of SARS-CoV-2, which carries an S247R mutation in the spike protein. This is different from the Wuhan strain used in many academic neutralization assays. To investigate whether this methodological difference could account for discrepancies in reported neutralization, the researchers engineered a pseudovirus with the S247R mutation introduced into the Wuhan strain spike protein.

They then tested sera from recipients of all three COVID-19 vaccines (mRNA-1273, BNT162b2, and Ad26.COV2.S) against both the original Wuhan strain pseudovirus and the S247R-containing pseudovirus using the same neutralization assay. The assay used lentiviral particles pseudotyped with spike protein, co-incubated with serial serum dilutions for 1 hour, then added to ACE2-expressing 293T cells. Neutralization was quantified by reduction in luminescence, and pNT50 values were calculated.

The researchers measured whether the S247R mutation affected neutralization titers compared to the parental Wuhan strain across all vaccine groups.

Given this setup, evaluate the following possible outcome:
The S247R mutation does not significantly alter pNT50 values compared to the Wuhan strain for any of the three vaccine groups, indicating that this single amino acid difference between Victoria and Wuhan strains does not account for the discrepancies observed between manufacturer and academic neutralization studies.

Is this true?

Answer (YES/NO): NO